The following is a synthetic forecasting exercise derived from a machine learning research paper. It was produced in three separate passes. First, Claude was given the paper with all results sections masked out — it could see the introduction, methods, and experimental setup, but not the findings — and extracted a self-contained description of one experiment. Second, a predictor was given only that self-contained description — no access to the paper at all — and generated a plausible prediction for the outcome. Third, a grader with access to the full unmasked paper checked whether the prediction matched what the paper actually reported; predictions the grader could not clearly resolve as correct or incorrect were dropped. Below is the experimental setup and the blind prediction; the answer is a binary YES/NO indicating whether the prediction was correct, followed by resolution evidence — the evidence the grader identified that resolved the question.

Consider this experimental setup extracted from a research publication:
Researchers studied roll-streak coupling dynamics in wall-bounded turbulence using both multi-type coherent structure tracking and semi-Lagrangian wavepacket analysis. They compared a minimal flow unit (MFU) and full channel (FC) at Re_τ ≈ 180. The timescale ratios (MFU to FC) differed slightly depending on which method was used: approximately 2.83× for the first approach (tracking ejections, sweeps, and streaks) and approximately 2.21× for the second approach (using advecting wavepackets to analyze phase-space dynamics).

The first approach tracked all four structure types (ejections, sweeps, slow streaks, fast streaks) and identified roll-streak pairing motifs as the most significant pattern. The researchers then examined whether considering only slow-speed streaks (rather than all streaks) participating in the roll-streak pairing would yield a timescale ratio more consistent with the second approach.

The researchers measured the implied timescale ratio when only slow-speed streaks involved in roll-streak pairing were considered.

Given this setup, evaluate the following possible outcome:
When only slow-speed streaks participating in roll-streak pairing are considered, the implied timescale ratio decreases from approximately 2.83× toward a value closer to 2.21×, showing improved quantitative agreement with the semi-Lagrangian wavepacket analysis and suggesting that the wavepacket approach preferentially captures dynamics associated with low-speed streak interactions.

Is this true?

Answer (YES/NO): YES